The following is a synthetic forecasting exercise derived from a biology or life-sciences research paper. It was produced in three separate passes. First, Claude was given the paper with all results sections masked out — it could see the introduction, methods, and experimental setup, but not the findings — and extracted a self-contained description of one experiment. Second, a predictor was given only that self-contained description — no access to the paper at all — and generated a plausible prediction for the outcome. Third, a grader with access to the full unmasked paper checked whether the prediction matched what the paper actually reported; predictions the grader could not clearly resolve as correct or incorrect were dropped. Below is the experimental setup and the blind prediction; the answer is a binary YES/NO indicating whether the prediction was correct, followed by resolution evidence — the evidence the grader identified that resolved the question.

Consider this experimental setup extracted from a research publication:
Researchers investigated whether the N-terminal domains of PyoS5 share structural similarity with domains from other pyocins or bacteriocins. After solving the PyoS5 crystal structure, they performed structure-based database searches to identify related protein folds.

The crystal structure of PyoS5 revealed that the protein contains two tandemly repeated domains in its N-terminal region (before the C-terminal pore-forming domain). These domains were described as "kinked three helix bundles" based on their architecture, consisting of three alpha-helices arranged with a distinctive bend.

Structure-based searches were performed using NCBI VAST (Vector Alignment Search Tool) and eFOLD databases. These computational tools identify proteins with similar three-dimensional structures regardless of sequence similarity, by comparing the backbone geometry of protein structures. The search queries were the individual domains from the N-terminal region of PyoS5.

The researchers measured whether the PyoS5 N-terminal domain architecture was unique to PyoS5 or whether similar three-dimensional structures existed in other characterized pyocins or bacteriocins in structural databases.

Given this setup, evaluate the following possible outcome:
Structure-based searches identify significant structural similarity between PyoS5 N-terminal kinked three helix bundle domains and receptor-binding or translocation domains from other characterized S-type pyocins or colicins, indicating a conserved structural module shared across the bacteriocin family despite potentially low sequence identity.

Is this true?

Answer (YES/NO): YES